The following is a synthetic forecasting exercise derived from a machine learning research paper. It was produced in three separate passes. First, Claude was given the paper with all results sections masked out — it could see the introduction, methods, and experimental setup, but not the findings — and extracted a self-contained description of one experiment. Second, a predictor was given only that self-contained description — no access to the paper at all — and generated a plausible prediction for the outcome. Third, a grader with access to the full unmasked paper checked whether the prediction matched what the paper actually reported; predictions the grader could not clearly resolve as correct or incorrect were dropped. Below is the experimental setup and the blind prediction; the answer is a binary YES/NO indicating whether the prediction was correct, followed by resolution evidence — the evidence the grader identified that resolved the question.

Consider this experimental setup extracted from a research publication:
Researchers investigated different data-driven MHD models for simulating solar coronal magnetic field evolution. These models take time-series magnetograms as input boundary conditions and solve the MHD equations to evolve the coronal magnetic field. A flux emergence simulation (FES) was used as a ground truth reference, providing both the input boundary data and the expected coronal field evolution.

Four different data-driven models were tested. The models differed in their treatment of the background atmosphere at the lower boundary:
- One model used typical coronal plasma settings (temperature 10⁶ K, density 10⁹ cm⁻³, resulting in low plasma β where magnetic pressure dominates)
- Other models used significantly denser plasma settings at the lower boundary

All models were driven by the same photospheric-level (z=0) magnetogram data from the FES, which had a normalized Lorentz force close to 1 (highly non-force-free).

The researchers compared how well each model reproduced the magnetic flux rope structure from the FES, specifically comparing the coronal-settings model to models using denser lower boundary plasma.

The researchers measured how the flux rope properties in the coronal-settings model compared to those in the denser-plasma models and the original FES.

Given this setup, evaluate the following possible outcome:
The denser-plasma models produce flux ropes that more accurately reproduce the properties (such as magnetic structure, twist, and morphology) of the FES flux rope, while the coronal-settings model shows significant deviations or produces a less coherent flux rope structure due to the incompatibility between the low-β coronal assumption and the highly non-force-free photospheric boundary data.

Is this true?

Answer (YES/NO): NO